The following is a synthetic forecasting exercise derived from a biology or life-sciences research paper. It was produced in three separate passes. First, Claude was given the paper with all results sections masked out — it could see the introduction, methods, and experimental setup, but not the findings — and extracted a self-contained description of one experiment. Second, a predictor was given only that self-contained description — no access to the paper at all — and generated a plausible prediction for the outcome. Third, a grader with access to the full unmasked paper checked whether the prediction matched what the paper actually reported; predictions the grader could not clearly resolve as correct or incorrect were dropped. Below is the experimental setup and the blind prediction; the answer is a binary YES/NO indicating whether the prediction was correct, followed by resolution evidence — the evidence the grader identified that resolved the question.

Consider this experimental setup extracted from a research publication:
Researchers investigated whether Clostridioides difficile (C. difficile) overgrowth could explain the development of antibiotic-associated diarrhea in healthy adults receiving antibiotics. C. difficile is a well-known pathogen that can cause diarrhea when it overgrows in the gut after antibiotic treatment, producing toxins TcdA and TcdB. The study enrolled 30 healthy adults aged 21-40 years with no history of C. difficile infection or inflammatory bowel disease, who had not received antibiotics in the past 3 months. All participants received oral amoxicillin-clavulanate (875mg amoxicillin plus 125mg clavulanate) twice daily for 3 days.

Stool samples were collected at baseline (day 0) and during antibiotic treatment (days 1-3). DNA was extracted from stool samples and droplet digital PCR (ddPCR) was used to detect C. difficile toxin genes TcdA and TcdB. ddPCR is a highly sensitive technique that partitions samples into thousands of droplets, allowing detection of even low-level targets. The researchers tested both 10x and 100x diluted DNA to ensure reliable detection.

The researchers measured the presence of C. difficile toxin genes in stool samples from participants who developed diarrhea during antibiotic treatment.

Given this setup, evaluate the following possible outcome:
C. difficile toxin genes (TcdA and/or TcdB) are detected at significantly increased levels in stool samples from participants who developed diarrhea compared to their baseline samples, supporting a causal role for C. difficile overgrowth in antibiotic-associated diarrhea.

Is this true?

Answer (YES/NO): NO